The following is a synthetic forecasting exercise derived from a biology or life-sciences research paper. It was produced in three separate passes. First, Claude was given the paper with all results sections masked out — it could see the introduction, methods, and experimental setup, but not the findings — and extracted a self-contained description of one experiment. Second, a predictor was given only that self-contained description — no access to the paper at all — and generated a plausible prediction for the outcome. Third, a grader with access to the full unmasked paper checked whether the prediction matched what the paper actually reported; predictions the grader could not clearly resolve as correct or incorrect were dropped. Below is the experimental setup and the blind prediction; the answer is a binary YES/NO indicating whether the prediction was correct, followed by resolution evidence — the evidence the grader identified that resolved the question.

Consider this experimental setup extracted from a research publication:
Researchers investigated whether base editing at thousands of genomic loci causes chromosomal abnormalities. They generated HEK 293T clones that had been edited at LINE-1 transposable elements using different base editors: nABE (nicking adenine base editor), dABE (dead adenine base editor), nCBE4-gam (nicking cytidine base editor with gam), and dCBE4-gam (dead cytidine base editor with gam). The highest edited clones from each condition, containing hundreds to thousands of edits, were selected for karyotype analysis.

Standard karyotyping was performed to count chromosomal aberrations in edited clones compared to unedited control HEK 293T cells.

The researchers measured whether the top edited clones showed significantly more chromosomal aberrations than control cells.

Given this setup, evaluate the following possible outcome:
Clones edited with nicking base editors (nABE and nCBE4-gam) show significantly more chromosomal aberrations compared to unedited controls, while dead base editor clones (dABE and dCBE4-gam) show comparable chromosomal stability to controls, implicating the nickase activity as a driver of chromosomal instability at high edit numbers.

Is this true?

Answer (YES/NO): NO